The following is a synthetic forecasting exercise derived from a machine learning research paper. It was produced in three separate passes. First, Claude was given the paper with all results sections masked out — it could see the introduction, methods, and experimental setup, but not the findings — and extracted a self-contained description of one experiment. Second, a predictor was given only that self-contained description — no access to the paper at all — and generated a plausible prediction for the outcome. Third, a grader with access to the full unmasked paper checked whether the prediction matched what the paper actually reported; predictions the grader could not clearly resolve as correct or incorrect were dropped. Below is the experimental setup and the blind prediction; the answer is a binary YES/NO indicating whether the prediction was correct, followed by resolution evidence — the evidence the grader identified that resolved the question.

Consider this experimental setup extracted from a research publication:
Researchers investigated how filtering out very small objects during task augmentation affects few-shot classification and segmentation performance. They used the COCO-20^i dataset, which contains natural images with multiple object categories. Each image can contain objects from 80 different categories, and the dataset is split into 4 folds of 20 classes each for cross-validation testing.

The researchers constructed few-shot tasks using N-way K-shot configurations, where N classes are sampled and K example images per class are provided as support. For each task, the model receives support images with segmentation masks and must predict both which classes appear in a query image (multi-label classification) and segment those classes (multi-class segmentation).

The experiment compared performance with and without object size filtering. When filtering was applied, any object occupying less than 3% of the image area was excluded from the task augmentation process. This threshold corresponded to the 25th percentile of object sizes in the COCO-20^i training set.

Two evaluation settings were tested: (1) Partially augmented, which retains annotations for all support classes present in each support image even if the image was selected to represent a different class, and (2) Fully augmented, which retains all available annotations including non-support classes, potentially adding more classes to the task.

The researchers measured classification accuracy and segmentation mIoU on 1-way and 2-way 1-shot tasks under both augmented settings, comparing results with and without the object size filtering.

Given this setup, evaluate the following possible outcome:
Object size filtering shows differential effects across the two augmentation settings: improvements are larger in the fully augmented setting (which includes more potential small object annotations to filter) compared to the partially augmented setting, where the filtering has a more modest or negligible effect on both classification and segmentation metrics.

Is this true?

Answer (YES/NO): NO